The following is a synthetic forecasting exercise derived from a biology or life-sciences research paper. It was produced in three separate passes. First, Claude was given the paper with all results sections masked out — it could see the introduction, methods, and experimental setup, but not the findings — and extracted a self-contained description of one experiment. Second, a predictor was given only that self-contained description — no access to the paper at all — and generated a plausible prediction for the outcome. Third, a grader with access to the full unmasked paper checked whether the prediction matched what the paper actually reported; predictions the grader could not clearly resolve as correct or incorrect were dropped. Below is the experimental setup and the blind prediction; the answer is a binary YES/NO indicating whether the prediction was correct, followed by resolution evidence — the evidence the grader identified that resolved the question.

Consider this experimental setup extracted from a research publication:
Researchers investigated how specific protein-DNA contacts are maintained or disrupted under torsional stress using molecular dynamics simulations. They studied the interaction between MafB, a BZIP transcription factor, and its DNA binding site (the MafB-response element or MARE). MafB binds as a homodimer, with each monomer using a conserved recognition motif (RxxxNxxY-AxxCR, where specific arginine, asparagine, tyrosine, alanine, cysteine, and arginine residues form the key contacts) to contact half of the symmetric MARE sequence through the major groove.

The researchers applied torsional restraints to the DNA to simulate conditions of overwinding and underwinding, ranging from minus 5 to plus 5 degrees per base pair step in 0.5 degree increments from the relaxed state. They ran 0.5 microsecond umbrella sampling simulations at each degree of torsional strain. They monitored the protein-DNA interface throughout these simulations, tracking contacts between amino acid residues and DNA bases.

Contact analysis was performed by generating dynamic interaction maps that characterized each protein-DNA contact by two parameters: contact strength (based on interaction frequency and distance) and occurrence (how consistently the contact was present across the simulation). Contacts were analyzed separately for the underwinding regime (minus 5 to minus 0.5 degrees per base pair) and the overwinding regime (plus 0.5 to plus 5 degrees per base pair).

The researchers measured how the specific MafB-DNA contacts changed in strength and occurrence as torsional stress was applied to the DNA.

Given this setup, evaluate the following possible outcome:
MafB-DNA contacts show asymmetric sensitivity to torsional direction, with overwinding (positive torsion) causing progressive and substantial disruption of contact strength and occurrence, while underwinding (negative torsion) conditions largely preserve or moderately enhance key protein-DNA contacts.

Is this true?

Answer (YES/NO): NO